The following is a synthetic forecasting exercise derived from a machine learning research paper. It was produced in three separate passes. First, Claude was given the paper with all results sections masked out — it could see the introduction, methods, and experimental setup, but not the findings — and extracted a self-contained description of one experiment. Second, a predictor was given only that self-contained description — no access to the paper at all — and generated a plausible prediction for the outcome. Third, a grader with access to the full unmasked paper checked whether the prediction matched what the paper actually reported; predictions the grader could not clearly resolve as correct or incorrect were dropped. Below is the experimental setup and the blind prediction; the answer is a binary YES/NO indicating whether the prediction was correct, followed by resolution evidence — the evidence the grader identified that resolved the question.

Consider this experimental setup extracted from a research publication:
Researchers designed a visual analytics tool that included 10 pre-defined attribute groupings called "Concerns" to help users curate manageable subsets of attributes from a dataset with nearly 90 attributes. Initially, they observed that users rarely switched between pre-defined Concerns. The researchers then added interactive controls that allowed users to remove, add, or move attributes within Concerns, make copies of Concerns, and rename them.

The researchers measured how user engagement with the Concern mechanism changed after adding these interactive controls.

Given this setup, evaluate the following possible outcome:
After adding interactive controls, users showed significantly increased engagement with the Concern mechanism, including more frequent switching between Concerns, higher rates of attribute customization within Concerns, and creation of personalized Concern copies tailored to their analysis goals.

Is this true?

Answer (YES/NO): NO